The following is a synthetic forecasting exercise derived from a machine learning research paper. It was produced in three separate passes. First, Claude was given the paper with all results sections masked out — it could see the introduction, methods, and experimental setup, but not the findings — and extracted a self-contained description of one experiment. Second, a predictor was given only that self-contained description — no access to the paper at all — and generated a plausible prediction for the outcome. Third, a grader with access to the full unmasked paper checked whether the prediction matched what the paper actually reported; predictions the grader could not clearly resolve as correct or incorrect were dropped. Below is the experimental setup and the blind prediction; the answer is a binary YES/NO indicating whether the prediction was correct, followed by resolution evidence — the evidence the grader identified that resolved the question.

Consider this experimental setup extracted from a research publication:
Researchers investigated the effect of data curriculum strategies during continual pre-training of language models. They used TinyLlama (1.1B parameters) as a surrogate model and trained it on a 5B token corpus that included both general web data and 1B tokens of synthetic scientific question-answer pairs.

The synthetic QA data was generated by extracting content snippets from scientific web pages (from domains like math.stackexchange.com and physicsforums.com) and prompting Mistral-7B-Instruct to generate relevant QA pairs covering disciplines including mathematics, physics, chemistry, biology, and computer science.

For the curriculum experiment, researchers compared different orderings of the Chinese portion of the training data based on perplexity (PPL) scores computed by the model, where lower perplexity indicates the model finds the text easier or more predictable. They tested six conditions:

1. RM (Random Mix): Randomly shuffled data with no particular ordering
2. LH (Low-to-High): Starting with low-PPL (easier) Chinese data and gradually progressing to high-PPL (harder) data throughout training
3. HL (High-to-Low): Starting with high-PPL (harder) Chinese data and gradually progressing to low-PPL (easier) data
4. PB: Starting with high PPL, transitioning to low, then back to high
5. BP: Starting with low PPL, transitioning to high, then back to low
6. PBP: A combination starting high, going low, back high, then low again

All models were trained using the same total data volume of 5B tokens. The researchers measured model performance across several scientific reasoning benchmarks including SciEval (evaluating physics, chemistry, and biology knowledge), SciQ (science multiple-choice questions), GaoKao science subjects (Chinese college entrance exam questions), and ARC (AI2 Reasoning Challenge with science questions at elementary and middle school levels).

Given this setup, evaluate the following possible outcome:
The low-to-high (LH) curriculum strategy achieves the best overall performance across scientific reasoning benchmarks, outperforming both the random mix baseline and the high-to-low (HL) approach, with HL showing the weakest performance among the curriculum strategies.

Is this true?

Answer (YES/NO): NO